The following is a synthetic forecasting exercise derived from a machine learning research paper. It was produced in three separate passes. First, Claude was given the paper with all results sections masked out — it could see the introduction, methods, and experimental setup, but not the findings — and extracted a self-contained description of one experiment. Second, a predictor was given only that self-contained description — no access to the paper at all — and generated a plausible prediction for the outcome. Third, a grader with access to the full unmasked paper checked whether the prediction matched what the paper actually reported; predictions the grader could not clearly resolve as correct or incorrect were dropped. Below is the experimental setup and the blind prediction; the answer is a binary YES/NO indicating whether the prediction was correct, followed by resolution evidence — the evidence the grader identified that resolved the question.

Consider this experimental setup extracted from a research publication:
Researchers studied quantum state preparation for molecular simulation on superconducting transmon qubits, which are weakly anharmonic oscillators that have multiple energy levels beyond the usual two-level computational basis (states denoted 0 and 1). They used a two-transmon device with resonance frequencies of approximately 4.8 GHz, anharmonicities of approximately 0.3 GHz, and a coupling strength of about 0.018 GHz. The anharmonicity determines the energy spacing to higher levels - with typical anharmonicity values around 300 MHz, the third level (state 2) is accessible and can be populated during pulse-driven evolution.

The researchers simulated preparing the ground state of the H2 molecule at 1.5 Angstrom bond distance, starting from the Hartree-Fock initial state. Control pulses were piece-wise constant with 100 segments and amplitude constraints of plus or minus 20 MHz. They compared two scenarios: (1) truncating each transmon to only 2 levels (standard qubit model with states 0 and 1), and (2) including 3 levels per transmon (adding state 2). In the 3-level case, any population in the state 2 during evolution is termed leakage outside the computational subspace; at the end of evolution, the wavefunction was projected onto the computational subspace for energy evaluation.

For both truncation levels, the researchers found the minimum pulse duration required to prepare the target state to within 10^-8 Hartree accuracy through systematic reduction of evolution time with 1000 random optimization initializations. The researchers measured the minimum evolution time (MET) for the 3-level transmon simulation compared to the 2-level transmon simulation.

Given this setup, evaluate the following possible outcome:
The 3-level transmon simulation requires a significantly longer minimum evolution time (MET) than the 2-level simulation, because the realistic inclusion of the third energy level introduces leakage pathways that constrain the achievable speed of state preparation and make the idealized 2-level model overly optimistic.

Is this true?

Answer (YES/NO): NO